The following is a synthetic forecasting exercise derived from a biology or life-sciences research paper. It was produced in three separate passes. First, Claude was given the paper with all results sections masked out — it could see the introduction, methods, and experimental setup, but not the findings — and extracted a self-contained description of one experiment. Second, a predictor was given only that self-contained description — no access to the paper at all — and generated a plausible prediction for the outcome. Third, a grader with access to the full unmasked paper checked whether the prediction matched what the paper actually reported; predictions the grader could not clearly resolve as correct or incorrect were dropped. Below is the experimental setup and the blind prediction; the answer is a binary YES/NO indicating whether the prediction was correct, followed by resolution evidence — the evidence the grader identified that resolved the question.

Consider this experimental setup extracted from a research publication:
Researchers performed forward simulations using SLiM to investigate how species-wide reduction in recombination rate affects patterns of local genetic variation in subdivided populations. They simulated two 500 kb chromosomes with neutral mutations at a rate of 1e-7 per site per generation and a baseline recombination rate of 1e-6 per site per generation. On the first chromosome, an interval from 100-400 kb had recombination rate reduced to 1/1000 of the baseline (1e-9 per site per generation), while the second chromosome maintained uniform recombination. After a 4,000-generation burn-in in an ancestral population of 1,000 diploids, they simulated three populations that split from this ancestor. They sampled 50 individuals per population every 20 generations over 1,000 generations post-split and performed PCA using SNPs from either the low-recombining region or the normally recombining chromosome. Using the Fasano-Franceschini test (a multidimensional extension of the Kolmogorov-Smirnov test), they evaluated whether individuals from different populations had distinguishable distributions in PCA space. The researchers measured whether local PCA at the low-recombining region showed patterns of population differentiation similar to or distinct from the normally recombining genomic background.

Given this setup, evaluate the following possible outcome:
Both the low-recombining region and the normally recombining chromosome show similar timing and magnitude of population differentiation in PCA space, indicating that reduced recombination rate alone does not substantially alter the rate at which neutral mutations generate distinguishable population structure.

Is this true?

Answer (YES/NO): NO